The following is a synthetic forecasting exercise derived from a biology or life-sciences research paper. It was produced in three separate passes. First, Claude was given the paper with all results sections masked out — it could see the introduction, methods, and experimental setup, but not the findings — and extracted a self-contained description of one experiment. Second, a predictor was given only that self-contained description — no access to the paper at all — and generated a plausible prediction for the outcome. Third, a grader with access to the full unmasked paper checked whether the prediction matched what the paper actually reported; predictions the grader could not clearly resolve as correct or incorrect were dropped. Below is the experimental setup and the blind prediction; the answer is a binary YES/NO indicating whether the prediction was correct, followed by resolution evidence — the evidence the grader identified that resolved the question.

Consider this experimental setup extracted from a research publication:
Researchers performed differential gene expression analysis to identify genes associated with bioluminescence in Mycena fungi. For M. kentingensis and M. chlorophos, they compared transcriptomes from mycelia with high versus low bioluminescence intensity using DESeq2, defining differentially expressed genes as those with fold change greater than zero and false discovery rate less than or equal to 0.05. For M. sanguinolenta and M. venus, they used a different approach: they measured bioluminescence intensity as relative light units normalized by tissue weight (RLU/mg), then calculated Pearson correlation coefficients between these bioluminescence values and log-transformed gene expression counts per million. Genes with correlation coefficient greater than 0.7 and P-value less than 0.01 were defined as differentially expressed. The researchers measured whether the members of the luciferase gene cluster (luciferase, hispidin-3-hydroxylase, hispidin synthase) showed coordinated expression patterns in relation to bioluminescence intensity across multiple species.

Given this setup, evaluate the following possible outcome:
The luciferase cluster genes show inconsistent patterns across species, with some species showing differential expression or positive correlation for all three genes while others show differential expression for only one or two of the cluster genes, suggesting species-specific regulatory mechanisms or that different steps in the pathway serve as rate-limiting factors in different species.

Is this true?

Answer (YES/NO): YES